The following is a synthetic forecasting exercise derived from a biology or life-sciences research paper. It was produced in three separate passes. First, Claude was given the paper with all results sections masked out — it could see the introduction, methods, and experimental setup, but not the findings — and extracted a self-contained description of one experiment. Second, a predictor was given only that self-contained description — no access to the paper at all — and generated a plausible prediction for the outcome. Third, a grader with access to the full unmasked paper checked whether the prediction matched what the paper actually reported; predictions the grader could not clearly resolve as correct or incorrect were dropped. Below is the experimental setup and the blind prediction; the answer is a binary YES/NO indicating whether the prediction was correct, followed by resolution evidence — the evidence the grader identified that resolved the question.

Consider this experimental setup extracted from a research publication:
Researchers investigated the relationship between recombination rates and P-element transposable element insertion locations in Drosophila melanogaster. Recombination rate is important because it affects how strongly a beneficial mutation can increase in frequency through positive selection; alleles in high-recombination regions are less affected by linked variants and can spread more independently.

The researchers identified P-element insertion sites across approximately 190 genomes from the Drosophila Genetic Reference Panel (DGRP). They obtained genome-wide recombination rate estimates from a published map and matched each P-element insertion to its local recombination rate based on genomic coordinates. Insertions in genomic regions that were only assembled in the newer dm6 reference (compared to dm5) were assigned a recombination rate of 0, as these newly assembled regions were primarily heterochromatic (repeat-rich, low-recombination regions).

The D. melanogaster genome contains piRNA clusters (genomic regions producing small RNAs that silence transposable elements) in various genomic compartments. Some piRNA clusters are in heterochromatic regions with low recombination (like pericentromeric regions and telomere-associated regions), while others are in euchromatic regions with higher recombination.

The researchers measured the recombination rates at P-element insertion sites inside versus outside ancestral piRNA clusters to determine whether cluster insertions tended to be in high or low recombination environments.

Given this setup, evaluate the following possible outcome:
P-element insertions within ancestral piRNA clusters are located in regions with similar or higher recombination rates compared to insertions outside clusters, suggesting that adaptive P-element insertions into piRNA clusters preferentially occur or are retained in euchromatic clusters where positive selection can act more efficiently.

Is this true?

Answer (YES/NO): NO